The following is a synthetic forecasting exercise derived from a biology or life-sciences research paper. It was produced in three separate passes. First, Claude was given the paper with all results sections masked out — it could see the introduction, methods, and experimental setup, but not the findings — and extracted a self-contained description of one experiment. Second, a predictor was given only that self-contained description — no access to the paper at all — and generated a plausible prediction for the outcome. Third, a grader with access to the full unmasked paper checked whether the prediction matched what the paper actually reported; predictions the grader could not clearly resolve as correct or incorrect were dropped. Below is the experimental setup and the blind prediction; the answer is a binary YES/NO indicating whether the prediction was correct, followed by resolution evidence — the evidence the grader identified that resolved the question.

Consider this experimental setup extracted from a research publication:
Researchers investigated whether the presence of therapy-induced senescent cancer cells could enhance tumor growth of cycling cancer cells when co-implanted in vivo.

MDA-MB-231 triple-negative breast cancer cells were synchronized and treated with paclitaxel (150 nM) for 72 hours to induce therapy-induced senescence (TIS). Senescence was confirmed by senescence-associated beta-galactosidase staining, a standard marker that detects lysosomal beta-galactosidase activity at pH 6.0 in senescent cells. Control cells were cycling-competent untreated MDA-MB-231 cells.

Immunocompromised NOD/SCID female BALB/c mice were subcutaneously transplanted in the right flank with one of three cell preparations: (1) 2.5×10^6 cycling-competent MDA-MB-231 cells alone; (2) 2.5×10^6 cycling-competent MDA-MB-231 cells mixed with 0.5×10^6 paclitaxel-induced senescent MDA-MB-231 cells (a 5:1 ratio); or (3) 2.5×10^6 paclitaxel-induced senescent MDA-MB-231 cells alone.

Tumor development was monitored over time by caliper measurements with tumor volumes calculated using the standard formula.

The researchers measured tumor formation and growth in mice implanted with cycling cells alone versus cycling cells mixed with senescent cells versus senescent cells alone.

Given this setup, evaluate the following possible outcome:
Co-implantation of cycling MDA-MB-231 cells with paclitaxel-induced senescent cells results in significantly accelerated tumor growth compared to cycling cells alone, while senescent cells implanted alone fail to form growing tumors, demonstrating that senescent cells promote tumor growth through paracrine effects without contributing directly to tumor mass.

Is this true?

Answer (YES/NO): YES